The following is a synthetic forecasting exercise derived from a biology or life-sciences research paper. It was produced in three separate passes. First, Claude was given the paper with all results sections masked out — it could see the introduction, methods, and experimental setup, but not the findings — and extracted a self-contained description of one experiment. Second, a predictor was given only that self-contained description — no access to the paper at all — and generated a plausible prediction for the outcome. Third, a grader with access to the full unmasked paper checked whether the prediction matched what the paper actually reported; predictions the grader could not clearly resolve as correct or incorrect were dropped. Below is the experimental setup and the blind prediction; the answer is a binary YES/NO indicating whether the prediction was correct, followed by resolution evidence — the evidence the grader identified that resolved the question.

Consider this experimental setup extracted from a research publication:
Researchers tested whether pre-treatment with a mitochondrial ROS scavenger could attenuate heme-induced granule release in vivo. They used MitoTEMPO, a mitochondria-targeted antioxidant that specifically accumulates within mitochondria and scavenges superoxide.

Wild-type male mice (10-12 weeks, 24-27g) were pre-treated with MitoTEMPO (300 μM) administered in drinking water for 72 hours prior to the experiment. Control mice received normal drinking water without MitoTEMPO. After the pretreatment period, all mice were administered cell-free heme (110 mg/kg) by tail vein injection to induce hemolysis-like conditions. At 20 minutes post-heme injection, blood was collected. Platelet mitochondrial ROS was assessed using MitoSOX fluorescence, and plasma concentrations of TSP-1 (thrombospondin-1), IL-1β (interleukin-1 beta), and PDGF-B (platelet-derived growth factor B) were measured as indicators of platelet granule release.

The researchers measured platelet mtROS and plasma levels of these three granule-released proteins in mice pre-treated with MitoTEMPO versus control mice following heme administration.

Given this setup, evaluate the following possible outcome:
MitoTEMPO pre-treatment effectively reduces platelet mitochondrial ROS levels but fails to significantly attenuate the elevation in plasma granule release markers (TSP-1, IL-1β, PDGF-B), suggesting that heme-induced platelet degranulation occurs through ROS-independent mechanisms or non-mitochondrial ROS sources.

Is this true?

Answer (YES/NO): NO